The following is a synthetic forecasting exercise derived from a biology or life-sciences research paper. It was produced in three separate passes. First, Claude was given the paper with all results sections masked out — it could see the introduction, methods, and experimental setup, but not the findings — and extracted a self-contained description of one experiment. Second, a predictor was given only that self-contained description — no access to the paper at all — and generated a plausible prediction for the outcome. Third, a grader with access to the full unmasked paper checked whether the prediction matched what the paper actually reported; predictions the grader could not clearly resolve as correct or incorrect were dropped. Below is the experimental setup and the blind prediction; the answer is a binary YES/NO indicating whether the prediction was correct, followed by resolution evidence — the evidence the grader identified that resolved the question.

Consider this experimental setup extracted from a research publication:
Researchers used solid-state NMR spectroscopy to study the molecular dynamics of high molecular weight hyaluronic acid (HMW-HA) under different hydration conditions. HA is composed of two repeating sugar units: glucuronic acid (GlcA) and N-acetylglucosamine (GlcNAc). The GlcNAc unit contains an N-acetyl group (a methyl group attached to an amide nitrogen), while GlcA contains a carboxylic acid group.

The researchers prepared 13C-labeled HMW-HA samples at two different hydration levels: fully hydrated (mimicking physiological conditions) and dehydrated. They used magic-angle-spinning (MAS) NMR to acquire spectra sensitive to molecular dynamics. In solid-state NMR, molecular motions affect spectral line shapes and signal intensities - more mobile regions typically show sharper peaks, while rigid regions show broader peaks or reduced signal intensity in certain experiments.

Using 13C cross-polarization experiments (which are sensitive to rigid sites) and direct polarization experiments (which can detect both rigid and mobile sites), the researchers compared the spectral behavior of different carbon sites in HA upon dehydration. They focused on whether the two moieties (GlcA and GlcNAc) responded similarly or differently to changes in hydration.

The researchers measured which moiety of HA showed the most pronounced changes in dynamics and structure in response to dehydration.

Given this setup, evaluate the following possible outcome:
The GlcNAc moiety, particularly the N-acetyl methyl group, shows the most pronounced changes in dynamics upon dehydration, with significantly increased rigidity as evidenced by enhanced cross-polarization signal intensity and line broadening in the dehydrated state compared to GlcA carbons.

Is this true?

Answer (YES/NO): NO